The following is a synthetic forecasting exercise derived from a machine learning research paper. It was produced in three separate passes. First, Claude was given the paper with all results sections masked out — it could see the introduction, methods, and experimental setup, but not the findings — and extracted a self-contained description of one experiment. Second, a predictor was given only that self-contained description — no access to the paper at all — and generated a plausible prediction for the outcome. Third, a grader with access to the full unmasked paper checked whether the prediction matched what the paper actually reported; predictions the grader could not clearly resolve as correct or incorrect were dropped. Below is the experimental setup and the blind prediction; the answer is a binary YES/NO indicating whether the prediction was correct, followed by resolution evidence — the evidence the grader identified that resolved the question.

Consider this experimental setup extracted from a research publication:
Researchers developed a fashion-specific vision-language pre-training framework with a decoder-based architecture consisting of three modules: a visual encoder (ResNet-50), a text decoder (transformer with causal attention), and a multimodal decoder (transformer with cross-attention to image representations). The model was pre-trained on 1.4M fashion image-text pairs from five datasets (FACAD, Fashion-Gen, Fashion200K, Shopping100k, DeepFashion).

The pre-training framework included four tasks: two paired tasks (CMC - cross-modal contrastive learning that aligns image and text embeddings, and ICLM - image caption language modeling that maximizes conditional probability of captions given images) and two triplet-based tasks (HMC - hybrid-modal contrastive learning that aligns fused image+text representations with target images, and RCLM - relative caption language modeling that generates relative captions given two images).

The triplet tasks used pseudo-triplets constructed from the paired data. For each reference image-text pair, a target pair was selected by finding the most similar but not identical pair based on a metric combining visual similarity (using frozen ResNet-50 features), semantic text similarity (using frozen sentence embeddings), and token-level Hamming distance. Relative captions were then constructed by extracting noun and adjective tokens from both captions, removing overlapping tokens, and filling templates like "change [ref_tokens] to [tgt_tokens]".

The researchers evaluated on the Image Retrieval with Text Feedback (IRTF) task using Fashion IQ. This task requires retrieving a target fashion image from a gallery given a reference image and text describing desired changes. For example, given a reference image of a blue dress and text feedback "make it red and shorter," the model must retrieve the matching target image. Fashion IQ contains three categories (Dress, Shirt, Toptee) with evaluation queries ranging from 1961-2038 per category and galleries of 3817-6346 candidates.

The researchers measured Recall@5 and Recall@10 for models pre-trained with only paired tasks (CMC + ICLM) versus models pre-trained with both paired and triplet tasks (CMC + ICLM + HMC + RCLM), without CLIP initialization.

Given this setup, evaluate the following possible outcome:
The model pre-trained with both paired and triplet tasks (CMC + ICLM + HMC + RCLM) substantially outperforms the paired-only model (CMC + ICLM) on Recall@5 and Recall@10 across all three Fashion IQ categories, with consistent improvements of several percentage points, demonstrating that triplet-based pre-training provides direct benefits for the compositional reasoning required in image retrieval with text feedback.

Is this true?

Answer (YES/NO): NO